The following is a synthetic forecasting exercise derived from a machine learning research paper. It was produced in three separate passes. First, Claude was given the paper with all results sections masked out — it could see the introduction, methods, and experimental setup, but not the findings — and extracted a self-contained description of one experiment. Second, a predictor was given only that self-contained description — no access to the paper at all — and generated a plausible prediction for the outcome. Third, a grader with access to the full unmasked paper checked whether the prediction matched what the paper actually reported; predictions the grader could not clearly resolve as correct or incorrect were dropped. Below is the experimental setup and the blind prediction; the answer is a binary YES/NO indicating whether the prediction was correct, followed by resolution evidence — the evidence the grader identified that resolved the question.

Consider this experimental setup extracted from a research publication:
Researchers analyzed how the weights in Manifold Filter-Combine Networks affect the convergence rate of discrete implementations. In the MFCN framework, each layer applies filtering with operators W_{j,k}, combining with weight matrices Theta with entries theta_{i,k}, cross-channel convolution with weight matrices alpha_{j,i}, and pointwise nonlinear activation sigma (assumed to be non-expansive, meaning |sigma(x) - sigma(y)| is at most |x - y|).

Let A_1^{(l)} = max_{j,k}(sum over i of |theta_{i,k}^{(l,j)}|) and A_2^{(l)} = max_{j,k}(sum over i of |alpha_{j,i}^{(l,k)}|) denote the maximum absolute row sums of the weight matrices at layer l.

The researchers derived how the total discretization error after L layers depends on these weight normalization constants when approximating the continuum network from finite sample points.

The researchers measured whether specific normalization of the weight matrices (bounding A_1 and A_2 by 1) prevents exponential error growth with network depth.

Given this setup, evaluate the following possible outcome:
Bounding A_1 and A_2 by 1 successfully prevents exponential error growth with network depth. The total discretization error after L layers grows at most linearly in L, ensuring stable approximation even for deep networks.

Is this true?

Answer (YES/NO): YES